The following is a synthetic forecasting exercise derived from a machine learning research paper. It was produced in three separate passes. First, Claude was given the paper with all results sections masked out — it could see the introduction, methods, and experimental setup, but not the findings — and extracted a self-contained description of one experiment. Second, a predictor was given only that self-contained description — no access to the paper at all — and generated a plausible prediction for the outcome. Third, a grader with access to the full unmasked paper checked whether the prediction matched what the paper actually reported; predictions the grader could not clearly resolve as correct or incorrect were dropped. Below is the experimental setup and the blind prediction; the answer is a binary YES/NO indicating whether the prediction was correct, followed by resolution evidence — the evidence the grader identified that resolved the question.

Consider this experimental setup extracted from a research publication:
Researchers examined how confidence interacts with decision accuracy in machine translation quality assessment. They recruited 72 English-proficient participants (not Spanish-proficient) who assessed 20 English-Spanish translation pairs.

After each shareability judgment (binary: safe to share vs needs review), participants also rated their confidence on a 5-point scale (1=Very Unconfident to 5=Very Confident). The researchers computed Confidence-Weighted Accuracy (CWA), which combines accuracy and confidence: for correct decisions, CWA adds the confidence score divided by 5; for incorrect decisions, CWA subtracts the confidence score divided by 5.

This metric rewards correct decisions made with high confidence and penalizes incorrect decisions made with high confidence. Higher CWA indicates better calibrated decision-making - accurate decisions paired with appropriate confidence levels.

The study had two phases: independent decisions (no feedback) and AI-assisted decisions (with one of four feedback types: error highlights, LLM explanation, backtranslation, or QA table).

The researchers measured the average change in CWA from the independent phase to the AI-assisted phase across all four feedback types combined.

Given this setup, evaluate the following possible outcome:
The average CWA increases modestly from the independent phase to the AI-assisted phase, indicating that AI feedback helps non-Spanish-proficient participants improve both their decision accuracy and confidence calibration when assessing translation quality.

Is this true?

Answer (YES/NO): YES